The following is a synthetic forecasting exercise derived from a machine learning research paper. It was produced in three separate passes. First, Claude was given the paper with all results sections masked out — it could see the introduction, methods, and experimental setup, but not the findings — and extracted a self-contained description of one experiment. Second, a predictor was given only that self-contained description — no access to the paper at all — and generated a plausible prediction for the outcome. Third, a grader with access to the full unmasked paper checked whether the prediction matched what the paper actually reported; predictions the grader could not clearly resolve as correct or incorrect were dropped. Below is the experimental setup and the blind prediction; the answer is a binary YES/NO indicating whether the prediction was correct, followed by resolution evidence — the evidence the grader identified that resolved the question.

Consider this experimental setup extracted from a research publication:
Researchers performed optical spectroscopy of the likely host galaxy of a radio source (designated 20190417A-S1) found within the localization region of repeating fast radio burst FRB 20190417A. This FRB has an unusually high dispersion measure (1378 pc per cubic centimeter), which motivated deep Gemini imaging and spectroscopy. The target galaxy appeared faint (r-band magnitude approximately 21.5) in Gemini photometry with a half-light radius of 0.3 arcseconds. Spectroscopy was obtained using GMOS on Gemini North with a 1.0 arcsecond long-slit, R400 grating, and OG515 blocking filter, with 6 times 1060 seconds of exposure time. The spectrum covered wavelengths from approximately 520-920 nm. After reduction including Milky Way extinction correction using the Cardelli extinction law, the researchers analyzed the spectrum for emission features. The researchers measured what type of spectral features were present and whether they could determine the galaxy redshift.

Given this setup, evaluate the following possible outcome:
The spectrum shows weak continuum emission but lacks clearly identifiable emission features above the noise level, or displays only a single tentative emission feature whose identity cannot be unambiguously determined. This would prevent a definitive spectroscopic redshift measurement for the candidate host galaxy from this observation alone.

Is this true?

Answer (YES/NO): NO